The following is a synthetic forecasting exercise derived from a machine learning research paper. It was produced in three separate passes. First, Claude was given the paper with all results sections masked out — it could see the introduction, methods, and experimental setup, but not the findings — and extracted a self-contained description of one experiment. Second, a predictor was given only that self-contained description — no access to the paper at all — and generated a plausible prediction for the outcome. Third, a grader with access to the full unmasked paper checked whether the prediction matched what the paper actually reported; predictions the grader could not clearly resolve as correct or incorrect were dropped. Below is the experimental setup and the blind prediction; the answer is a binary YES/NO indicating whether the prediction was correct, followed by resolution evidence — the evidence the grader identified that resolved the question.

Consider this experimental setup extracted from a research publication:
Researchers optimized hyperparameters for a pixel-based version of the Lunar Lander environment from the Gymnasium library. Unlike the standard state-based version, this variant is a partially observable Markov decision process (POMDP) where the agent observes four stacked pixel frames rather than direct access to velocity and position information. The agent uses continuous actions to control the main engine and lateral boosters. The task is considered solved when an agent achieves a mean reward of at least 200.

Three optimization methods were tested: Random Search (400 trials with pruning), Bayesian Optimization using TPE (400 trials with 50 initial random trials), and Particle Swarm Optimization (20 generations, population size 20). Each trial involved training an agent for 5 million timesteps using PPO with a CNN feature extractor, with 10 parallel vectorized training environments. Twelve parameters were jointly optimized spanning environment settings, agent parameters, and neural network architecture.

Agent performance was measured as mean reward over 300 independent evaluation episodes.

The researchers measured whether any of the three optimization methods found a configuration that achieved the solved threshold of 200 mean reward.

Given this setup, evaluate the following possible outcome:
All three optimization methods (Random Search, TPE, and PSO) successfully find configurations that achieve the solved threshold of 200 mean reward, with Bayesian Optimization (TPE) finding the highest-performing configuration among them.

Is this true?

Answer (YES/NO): NO